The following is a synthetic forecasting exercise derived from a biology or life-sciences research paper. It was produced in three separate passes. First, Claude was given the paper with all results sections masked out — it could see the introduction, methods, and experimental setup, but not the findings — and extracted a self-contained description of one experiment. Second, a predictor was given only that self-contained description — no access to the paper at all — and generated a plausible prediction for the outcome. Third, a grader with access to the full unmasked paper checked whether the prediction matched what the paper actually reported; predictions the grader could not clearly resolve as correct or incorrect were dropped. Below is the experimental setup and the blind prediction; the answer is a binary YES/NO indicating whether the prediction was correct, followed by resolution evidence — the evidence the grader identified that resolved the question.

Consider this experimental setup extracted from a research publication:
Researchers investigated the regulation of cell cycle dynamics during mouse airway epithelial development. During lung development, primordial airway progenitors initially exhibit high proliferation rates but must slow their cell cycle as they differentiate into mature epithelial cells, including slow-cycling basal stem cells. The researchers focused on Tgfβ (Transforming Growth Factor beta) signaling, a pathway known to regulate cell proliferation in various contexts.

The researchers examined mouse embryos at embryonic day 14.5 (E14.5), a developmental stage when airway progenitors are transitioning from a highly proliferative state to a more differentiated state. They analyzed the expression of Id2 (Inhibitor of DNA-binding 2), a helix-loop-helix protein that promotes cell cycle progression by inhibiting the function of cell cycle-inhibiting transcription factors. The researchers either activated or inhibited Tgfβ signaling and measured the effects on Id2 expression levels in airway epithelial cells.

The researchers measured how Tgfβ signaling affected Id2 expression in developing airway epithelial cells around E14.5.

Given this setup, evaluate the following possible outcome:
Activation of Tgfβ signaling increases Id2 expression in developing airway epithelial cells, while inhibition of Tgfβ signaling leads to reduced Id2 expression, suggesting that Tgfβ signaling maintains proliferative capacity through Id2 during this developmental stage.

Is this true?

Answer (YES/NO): NO